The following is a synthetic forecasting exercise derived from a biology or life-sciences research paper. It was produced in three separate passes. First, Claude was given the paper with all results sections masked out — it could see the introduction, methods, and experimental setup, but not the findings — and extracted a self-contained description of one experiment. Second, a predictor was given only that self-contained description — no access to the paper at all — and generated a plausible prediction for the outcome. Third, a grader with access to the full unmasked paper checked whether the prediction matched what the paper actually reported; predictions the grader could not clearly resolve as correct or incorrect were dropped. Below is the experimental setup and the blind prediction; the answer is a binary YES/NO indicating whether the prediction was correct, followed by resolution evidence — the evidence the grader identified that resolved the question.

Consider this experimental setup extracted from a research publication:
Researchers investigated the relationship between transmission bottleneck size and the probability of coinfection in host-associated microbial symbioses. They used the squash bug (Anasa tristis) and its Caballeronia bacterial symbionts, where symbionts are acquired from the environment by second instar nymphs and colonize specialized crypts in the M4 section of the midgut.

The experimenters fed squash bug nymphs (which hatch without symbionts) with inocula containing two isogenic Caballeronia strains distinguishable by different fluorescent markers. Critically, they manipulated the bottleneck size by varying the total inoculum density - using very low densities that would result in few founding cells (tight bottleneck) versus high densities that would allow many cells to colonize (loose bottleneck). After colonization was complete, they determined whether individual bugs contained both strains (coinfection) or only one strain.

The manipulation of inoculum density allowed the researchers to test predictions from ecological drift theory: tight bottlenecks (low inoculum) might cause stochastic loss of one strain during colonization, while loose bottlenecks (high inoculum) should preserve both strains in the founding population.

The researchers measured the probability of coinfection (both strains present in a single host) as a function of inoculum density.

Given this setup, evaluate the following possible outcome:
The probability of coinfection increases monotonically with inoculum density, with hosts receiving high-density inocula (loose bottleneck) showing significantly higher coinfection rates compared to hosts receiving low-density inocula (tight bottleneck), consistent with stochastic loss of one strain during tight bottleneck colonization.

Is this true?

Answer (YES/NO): YES